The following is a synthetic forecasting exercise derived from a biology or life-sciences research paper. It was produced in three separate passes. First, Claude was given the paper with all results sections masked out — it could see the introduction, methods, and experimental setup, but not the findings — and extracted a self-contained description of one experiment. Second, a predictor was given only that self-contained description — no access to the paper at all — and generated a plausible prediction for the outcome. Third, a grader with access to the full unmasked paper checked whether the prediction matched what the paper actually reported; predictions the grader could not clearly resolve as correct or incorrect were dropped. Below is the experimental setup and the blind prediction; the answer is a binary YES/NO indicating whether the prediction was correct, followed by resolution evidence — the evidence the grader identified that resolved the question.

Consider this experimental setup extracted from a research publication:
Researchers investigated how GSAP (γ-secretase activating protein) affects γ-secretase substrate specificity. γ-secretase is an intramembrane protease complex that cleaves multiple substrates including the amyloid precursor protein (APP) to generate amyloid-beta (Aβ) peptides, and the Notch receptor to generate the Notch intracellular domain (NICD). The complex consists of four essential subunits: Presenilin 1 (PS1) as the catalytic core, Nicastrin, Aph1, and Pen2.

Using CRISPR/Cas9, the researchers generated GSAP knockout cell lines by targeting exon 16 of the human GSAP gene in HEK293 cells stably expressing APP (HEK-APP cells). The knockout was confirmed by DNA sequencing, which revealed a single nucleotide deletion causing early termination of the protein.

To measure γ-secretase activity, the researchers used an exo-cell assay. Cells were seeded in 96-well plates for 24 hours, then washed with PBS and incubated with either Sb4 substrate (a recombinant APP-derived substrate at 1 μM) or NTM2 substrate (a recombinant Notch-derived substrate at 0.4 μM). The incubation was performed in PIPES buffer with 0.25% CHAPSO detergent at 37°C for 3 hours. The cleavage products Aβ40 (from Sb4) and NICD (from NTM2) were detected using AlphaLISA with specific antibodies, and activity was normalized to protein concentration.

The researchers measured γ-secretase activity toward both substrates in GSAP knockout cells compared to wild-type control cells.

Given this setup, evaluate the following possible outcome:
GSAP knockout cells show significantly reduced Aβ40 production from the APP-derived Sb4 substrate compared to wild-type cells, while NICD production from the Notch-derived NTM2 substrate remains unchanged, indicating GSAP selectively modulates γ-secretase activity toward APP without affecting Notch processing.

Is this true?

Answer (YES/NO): YES